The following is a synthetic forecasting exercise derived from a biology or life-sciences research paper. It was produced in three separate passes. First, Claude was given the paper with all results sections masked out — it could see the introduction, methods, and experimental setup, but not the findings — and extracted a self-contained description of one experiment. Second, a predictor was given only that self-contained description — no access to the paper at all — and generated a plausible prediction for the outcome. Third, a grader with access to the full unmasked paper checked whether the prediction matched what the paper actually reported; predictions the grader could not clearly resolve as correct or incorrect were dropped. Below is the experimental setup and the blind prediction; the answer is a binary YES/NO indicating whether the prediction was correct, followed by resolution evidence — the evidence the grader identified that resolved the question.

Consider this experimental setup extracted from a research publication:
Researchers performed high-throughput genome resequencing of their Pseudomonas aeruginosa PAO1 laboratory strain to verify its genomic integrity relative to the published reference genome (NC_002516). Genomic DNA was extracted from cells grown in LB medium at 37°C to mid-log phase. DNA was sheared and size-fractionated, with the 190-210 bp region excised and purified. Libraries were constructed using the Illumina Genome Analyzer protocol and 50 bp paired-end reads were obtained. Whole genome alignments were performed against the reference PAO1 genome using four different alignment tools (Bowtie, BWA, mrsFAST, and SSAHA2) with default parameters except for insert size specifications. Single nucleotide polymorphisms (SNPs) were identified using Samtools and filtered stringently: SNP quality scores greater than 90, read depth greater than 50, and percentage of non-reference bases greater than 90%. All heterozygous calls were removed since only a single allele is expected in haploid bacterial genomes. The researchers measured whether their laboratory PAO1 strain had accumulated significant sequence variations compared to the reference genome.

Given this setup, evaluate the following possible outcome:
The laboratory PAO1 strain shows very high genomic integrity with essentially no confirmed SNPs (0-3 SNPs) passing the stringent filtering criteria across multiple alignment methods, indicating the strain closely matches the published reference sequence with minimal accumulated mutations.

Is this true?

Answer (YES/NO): NO